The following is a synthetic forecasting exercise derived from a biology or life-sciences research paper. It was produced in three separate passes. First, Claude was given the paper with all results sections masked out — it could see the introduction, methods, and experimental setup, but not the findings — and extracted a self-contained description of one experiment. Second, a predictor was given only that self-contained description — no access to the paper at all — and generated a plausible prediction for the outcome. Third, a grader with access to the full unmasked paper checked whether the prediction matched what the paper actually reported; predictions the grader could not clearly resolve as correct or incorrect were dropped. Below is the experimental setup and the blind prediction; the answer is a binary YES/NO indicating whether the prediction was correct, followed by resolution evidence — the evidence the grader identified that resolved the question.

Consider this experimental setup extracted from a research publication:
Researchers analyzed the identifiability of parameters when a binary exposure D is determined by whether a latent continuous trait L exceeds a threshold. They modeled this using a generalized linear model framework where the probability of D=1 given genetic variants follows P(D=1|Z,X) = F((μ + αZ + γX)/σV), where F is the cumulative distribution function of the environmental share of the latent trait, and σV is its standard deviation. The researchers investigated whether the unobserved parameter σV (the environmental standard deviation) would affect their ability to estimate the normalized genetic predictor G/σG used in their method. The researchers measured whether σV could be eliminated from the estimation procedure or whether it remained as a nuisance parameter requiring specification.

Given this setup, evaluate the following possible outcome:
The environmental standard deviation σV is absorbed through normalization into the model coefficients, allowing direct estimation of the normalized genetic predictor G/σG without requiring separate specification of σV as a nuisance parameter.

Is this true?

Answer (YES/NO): YES